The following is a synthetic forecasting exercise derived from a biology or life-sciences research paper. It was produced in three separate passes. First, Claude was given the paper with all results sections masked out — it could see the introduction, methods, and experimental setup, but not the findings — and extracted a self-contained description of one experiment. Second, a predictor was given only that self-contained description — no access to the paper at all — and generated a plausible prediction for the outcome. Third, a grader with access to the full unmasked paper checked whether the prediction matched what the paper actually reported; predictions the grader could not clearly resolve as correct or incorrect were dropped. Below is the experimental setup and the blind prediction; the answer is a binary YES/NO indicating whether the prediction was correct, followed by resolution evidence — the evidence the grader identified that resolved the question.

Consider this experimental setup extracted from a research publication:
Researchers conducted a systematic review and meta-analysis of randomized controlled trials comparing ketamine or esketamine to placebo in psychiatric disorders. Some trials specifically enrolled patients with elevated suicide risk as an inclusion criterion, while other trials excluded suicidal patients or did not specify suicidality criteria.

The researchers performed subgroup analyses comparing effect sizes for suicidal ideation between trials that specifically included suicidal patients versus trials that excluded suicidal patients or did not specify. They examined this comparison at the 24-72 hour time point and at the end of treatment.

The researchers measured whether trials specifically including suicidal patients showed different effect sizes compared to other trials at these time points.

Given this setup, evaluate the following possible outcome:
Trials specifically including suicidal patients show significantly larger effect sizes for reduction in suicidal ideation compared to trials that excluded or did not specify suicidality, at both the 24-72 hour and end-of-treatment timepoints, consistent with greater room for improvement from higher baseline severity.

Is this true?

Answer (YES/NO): YES